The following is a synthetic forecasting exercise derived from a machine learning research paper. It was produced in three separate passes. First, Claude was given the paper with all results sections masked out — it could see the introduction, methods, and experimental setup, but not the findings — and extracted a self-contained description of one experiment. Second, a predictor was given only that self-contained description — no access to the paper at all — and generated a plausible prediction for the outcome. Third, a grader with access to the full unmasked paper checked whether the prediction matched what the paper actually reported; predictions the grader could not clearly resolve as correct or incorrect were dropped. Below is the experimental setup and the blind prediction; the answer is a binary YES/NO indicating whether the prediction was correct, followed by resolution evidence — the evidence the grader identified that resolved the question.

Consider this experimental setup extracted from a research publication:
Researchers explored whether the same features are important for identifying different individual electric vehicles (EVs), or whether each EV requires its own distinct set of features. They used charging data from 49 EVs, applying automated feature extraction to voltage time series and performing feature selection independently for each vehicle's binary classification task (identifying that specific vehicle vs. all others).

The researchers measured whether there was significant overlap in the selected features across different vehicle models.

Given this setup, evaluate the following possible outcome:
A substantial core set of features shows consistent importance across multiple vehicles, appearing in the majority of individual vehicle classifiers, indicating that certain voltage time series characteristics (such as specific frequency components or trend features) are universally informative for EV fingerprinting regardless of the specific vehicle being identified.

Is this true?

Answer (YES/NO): YES